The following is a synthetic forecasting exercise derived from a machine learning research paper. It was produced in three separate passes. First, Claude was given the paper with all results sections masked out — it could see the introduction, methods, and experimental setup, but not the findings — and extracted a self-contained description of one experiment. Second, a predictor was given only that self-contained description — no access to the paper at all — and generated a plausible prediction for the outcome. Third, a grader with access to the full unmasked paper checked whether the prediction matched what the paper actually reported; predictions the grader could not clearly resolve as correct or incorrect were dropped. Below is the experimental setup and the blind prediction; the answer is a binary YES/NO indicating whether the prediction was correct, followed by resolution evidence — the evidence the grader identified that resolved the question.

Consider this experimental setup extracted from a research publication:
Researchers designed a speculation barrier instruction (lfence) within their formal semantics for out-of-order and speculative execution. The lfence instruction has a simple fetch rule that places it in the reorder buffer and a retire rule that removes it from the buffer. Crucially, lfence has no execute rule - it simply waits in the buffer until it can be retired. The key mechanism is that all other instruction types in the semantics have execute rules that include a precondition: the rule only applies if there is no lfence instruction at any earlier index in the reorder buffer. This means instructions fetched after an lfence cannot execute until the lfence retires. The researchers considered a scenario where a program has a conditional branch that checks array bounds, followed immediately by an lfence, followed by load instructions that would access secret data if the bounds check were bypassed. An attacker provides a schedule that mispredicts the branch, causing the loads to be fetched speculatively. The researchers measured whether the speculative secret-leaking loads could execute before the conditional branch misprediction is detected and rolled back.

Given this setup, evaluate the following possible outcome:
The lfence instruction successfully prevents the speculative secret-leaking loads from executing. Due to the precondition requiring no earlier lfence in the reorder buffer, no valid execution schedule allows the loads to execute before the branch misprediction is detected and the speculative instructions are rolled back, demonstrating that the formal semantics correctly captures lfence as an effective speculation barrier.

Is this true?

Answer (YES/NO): YES